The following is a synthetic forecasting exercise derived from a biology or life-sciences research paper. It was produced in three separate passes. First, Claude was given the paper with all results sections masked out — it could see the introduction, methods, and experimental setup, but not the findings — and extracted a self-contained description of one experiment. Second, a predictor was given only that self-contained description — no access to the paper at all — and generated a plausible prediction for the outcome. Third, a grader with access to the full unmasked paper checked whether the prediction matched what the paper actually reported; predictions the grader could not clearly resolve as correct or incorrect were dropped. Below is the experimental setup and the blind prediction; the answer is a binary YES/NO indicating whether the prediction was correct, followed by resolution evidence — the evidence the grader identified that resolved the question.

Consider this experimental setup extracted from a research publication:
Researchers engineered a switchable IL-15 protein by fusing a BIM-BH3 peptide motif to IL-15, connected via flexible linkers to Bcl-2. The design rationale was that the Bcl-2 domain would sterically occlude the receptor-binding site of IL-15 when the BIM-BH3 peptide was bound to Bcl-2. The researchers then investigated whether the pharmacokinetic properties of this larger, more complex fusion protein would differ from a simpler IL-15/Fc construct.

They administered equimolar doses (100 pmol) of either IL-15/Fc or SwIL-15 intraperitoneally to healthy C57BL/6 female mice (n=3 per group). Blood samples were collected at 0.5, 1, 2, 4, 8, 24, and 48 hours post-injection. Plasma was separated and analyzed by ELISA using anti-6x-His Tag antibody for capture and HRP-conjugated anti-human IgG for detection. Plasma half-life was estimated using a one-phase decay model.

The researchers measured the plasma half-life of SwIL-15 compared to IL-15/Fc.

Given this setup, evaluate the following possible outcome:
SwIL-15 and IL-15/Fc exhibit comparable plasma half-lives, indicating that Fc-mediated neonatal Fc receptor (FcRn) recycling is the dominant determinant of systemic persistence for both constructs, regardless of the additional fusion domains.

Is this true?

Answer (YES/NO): YES